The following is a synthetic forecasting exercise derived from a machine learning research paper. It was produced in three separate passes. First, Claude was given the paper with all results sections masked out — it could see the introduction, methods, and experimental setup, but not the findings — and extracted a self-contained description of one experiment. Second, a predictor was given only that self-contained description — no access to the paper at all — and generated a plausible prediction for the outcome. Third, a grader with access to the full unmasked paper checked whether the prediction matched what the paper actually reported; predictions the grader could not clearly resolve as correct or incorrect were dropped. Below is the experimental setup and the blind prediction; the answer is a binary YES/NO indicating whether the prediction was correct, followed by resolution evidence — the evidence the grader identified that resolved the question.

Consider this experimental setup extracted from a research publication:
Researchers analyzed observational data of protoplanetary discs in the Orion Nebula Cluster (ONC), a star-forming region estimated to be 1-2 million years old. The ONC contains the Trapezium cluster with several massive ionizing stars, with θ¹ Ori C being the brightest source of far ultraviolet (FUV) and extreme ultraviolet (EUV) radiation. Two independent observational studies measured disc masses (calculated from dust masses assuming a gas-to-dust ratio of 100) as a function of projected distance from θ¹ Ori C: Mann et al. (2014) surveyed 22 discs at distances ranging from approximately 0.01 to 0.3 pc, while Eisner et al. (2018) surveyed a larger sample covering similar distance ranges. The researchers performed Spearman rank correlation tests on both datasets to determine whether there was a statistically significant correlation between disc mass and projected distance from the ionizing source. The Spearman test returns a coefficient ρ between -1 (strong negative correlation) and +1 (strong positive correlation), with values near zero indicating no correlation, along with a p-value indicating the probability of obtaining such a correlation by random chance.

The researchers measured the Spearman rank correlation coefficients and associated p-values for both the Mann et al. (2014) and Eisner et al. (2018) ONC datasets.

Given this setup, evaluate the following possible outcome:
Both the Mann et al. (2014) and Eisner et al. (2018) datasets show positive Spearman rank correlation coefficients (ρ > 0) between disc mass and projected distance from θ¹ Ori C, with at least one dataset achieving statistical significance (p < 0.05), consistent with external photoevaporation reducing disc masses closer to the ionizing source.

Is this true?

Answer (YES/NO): YES